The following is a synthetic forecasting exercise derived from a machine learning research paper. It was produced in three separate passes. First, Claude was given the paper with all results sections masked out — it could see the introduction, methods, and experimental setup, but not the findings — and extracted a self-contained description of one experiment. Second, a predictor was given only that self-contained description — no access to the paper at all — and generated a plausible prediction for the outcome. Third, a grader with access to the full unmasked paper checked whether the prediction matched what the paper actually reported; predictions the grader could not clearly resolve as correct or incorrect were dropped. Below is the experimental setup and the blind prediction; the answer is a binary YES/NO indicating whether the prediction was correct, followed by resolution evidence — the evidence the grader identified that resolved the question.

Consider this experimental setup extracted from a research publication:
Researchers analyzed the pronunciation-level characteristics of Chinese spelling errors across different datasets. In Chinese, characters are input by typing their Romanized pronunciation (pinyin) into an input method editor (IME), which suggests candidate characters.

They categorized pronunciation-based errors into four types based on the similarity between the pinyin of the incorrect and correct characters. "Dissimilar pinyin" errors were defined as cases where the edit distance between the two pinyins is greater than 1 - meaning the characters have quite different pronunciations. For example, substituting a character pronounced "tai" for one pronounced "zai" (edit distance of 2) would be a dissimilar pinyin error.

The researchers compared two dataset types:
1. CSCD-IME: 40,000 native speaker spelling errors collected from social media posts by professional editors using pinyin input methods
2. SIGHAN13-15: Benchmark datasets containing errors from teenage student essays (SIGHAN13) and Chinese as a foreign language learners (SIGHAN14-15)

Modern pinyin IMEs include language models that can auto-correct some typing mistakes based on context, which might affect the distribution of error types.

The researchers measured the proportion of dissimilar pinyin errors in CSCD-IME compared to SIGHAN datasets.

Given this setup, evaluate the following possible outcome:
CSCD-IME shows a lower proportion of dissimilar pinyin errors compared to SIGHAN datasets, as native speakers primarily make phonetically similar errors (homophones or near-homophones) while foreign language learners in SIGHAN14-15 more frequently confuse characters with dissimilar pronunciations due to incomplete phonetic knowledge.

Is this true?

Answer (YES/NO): YES